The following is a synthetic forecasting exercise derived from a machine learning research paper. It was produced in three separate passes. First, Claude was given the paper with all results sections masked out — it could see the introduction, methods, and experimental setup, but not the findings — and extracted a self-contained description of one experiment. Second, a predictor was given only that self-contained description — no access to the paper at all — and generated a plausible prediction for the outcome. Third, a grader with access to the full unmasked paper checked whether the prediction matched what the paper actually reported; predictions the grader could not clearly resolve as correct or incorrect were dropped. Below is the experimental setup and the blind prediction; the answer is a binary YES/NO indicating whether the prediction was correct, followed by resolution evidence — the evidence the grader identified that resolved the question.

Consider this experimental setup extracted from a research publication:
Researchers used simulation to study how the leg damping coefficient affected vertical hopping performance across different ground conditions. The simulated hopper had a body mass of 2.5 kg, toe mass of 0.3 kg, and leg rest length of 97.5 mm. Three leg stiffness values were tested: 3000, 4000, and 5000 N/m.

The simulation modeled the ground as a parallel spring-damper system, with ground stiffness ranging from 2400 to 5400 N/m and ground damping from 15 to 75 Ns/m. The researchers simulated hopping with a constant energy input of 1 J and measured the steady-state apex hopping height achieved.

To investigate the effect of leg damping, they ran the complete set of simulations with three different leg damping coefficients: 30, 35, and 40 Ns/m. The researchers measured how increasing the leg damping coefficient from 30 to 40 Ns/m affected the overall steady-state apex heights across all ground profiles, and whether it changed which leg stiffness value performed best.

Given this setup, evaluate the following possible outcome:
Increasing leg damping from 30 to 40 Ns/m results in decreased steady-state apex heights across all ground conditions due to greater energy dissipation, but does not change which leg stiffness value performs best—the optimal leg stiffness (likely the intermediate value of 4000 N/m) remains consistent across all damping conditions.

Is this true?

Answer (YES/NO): NO